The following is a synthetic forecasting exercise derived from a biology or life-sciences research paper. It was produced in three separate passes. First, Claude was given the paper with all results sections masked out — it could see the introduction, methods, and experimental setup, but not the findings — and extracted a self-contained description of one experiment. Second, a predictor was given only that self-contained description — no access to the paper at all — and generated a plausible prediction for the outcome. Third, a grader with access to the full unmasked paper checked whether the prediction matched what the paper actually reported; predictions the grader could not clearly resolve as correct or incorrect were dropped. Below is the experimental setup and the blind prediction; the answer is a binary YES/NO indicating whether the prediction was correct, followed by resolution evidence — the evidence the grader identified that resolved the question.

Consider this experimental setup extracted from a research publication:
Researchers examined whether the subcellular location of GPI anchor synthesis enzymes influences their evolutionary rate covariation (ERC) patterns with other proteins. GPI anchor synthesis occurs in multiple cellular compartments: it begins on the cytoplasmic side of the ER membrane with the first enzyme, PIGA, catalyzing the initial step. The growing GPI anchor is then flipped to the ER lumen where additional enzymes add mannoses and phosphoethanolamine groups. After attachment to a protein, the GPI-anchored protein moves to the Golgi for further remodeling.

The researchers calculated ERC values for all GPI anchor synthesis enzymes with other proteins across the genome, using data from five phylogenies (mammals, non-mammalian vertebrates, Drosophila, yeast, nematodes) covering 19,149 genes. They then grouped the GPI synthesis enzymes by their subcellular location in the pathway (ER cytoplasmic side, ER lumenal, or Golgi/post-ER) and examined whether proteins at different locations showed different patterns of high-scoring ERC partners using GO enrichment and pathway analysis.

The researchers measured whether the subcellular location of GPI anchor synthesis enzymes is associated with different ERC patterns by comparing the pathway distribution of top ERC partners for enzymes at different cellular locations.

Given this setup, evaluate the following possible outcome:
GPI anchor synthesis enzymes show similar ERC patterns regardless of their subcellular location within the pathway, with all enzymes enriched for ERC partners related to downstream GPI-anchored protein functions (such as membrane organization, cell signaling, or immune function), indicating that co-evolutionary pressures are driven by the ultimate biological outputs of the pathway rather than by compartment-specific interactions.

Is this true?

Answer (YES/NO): NO